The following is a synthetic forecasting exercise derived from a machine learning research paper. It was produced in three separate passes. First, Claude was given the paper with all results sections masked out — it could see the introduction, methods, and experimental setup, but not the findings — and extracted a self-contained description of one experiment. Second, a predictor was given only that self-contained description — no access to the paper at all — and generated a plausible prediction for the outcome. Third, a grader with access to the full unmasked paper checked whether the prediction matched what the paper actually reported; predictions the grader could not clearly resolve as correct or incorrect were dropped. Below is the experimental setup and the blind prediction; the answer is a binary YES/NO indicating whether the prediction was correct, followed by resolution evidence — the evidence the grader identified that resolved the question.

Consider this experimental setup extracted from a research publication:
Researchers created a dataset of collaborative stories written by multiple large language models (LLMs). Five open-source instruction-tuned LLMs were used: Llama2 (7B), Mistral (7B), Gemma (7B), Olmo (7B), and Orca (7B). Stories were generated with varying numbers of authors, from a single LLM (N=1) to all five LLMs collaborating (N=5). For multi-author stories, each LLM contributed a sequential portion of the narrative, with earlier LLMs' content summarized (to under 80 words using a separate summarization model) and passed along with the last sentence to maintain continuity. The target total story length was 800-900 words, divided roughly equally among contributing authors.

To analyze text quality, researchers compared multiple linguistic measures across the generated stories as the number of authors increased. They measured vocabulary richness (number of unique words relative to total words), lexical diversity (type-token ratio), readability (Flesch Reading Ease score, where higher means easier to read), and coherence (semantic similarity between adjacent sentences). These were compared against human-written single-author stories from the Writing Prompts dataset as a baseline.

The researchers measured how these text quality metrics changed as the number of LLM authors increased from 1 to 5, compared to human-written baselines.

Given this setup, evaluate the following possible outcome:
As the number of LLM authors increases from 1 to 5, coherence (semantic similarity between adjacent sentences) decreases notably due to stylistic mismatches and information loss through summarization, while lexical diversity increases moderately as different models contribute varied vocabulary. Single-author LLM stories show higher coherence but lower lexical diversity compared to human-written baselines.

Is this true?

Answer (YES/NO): NO